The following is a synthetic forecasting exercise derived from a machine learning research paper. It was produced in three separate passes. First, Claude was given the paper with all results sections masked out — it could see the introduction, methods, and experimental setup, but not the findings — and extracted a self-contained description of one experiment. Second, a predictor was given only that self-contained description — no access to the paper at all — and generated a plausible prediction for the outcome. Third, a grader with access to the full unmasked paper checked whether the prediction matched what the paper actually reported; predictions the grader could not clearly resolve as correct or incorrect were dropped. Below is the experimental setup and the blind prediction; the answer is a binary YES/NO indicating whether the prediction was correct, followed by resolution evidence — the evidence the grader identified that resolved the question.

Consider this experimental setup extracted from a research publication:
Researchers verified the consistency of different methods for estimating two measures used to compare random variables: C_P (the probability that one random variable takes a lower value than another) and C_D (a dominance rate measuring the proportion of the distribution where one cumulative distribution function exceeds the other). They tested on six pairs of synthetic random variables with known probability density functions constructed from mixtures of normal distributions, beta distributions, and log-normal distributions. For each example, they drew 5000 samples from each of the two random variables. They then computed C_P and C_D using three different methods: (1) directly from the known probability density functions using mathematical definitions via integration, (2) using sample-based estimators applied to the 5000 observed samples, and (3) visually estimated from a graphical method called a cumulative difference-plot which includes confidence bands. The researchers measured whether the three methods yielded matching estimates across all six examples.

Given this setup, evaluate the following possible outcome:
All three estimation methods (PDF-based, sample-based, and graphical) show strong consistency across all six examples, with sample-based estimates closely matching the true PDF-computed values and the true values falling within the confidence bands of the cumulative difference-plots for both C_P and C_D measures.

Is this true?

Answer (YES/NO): NO